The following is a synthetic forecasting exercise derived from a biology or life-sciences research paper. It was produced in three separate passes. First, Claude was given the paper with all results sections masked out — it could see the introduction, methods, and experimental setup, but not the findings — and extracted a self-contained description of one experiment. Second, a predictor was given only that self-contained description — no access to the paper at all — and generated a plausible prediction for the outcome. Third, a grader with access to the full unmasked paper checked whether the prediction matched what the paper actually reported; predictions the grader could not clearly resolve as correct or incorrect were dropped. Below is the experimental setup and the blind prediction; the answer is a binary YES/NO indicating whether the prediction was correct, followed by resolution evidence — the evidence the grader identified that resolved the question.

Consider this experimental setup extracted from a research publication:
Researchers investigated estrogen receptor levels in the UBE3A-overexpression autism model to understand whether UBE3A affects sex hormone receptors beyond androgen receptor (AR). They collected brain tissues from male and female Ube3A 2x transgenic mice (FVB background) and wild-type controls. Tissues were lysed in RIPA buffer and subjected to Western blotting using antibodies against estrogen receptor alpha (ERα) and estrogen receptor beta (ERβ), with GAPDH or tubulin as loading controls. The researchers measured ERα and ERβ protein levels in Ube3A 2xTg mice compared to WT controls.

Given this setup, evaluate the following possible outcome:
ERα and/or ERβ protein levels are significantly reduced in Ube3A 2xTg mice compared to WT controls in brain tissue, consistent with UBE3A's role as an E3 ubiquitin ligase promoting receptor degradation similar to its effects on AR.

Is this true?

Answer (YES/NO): NO